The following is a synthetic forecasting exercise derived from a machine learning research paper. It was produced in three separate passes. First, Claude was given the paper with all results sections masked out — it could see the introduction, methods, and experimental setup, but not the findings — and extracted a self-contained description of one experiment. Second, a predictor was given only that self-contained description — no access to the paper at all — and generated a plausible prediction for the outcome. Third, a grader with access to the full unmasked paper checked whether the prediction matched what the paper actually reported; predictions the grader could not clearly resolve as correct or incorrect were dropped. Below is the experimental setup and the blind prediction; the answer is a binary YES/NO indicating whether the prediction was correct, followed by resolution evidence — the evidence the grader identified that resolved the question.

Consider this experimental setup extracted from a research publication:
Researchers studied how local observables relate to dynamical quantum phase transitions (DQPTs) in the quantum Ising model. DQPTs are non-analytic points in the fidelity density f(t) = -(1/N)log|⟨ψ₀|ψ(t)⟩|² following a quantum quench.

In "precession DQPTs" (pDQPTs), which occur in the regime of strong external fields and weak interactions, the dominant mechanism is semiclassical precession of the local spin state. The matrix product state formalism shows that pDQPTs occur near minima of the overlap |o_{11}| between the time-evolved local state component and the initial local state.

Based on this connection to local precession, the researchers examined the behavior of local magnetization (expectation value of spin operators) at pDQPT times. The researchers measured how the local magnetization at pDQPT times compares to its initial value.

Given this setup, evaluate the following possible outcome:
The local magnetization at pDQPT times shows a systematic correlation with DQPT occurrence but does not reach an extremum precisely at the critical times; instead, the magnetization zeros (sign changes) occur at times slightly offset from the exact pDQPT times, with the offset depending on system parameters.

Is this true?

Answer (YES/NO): NO